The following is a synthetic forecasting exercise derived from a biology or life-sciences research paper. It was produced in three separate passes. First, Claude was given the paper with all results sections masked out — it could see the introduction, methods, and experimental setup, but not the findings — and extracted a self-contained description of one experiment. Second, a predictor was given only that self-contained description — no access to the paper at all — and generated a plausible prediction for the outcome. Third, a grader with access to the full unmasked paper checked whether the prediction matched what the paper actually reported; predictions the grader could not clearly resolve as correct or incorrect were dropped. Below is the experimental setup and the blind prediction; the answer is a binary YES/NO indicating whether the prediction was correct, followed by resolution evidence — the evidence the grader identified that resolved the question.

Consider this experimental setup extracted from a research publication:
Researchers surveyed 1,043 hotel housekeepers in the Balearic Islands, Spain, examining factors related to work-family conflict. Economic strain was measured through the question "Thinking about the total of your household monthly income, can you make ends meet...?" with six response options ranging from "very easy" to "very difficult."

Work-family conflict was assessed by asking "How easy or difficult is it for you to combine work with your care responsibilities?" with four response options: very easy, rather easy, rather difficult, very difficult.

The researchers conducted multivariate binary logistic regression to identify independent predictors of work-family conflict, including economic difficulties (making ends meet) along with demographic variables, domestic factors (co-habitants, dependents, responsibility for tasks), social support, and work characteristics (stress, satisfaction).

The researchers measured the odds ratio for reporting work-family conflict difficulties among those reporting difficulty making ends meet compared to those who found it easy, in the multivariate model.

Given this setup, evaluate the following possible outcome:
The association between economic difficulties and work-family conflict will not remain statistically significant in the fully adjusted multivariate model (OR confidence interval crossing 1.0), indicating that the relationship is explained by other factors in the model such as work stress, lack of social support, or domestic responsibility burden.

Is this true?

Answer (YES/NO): NO